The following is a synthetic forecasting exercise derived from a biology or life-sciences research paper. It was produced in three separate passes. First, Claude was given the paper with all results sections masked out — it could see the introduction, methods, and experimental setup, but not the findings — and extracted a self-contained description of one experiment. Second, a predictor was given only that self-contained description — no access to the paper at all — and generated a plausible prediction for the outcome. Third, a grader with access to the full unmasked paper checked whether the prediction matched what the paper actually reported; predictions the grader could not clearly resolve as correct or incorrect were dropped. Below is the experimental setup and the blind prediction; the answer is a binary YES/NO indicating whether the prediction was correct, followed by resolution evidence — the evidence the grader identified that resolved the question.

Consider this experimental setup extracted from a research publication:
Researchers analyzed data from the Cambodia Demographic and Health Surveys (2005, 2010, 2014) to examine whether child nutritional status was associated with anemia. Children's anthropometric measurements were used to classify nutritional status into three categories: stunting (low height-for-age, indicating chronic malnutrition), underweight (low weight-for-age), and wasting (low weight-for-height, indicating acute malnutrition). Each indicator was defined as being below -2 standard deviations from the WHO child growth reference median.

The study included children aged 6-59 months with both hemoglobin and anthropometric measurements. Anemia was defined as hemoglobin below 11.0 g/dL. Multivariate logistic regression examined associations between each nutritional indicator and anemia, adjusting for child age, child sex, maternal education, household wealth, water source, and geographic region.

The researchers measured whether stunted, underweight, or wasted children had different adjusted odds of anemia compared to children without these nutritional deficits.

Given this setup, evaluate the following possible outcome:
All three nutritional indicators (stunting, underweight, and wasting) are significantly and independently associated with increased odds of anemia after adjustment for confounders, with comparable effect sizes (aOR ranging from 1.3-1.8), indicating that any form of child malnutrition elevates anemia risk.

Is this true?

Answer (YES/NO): NO